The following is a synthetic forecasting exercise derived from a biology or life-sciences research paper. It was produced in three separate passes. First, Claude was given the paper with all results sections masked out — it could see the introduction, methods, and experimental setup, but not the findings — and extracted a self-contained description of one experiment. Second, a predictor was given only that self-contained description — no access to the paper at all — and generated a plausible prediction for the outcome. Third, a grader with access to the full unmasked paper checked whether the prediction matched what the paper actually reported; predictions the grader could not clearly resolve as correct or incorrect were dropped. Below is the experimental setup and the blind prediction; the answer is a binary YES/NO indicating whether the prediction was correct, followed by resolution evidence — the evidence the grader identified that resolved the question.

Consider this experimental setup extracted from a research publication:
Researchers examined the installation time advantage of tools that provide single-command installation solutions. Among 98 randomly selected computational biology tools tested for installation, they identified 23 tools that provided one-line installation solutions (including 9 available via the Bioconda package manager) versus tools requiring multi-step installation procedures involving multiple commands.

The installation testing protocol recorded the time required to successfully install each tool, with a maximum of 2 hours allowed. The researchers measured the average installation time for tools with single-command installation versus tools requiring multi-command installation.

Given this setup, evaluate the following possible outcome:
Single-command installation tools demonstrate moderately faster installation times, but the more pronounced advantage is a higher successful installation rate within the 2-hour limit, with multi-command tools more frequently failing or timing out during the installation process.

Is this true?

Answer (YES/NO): NO